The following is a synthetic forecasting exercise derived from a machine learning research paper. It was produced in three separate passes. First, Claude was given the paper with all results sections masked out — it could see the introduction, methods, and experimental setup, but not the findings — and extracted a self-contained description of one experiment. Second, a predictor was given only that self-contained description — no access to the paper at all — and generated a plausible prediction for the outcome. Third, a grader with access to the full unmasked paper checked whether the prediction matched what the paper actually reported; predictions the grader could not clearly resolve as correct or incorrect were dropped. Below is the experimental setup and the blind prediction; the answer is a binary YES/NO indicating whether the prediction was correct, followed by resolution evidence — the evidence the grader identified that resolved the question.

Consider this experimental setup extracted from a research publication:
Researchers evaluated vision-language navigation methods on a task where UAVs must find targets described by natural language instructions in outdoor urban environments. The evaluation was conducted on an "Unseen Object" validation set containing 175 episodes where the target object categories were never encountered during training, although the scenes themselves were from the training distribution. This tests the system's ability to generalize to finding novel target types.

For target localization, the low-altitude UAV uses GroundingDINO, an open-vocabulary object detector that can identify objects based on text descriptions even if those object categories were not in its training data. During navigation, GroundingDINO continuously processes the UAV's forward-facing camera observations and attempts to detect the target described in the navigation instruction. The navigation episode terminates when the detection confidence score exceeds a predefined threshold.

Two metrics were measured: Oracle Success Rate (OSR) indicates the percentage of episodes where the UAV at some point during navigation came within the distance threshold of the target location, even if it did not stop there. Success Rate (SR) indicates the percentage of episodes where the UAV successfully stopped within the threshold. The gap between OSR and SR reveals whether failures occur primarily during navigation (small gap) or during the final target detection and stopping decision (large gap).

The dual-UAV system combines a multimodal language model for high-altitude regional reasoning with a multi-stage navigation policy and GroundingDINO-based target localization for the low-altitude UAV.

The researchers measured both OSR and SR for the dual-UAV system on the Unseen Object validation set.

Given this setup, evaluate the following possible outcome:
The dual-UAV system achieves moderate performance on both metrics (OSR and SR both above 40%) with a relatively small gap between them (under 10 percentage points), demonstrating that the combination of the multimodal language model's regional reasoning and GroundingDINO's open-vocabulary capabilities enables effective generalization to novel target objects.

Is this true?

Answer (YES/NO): NO